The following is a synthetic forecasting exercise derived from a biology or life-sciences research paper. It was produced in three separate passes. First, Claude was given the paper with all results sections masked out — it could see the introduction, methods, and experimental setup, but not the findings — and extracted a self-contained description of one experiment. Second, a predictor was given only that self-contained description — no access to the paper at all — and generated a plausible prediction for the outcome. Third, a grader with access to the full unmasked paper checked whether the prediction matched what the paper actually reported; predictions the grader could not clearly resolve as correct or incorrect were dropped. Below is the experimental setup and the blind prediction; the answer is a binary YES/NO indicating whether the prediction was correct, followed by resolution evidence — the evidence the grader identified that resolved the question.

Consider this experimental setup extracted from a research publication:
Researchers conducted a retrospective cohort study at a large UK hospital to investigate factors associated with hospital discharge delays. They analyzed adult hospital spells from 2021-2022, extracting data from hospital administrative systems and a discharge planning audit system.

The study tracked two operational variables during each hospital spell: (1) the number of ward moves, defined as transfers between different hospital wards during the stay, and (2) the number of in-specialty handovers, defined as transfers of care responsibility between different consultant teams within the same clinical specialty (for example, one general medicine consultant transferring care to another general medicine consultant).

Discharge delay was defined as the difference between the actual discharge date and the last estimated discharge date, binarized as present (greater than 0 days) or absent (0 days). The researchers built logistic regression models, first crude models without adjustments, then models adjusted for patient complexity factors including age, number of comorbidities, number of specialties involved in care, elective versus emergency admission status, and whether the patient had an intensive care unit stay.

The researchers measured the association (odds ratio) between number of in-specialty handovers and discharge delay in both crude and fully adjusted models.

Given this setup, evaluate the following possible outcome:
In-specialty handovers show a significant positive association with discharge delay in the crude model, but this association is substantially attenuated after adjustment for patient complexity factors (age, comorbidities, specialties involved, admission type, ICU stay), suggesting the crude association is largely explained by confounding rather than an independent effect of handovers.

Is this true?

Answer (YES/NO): NO